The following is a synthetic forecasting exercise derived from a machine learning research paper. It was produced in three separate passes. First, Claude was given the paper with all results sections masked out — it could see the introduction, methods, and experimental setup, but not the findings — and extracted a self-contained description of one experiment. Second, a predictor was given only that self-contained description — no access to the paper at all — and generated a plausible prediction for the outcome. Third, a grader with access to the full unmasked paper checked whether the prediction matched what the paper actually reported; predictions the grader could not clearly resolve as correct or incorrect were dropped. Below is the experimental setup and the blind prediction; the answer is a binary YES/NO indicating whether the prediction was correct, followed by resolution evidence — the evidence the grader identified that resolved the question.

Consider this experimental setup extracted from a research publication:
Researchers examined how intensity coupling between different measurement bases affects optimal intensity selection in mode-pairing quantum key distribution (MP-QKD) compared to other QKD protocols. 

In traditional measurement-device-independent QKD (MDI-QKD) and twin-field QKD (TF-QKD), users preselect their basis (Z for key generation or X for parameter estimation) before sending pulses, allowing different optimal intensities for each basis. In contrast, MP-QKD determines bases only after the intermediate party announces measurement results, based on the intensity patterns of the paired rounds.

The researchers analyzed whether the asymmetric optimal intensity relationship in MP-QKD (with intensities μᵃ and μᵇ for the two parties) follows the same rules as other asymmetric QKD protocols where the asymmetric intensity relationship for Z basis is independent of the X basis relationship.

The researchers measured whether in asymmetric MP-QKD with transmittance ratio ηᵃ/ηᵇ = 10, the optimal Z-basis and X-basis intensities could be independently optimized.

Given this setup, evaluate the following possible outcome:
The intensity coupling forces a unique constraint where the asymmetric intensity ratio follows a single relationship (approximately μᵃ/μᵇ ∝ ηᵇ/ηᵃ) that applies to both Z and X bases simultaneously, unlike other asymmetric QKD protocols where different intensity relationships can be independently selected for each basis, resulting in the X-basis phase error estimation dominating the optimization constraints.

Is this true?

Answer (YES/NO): NO